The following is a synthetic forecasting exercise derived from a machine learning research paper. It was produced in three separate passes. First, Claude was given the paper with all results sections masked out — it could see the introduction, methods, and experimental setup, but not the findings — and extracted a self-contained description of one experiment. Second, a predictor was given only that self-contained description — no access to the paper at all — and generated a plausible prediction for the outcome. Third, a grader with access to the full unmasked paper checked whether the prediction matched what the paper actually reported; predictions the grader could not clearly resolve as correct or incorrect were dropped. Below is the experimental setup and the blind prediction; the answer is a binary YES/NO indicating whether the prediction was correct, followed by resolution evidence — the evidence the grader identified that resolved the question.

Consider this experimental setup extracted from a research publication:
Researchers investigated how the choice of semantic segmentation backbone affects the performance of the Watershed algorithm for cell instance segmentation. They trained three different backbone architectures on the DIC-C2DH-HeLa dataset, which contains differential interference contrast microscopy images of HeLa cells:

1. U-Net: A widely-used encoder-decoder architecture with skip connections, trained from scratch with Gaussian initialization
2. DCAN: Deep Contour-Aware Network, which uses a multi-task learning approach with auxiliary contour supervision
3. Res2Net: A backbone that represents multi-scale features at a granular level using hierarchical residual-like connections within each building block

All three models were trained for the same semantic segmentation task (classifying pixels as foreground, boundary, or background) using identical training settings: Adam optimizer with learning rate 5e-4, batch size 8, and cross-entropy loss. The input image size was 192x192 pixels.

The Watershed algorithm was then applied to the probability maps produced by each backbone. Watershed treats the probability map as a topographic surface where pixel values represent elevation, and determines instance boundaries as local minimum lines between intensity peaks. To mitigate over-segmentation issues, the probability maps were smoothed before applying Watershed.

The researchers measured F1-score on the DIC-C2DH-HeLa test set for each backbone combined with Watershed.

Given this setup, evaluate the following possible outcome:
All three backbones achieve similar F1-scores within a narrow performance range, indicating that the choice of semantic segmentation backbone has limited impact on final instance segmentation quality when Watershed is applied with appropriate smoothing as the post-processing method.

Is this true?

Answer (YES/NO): NO